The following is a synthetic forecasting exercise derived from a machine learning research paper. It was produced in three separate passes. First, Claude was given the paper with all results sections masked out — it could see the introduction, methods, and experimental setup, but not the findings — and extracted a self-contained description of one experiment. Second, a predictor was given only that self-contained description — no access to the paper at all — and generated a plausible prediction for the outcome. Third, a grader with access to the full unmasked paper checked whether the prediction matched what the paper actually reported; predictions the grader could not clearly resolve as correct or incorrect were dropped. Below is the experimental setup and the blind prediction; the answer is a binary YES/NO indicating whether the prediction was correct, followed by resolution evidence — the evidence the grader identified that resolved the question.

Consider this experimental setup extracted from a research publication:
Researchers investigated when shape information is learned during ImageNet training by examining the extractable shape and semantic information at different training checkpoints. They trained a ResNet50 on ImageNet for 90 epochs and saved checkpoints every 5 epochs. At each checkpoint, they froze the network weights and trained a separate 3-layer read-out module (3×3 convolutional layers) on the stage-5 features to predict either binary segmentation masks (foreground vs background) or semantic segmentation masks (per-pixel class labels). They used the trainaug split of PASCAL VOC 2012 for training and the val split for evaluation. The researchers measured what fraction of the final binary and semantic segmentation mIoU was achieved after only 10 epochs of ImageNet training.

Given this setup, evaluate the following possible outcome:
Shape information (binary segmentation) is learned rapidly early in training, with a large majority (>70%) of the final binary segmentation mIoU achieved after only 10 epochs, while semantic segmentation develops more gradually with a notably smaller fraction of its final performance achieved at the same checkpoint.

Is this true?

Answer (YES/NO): YES